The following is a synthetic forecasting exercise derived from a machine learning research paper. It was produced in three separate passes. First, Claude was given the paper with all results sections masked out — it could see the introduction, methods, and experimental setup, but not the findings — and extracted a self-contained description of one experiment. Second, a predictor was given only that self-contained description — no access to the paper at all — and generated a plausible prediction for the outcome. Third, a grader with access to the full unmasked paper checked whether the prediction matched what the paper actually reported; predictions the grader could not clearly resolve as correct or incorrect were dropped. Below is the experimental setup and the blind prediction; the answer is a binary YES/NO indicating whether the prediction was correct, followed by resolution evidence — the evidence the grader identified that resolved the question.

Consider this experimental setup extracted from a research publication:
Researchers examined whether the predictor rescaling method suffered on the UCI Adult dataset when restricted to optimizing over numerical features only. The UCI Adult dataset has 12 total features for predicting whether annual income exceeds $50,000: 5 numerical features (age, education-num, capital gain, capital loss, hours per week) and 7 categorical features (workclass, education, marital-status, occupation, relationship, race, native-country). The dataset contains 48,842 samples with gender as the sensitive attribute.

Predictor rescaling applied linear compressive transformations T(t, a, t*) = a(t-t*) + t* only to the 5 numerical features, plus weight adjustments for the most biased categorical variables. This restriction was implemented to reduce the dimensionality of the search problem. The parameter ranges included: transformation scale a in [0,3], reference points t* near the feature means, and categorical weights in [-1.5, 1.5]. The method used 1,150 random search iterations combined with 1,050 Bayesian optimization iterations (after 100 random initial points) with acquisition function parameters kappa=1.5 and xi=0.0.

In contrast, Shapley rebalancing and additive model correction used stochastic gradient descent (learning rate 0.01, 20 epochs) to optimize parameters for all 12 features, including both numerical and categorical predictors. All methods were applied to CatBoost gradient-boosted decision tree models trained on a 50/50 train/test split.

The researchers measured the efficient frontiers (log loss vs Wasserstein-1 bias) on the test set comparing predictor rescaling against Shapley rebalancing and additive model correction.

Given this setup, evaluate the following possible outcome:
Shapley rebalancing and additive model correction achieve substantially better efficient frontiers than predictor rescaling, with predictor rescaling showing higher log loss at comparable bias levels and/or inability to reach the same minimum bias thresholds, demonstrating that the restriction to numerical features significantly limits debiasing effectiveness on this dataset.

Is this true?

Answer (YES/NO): YES